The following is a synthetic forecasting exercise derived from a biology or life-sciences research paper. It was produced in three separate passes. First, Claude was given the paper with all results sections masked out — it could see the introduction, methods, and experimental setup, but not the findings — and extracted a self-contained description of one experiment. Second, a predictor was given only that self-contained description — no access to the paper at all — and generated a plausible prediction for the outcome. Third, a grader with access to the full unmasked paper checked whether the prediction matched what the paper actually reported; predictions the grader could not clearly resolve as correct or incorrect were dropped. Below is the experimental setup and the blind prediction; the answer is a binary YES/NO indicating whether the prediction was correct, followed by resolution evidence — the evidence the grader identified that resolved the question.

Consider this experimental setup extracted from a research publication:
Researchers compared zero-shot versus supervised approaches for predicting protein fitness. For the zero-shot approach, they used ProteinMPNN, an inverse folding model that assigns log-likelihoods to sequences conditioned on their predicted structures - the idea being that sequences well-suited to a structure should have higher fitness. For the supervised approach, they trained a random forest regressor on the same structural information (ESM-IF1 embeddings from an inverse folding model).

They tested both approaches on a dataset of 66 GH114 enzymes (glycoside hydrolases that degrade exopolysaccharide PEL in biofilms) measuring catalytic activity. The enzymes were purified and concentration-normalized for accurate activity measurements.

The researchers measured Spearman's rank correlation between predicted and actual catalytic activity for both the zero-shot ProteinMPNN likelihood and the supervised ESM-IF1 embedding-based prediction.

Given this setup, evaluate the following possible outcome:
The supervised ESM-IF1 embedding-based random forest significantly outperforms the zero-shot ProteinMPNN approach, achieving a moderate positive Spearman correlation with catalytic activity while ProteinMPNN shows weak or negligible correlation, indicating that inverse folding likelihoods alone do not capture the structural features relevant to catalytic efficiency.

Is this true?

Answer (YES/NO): NO